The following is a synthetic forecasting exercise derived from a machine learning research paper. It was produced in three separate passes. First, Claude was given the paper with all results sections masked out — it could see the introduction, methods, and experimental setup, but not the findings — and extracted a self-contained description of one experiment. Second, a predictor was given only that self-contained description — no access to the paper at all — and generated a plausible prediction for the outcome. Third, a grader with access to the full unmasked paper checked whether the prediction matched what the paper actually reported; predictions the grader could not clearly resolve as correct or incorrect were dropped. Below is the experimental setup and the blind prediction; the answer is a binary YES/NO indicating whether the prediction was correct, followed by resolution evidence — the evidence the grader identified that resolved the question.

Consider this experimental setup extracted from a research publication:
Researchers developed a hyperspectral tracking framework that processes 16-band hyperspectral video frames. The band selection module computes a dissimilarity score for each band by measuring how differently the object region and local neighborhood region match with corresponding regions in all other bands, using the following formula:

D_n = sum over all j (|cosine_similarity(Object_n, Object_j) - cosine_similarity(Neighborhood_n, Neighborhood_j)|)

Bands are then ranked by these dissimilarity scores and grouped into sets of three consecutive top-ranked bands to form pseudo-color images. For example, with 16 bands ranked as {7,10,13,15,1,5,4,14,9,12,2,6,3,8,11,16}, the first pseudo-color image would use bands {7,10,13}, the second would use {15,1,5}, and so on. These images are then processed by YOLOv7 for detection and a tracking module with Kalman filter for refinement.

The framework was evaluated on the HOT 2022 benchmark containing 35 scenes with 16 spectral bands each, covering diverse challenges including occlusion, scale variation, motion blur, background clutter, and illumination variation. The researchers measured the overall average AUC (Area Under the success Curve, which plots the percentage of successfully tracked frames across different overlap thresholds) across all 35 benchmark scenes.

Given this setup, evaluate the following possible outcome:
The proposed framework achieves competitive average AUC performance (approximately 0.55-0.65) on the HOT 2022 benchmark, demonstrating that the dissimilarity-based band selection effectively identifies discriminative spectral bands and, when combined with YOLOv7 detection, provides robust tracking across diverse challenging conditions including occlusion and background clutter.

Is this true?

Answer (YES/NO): NO